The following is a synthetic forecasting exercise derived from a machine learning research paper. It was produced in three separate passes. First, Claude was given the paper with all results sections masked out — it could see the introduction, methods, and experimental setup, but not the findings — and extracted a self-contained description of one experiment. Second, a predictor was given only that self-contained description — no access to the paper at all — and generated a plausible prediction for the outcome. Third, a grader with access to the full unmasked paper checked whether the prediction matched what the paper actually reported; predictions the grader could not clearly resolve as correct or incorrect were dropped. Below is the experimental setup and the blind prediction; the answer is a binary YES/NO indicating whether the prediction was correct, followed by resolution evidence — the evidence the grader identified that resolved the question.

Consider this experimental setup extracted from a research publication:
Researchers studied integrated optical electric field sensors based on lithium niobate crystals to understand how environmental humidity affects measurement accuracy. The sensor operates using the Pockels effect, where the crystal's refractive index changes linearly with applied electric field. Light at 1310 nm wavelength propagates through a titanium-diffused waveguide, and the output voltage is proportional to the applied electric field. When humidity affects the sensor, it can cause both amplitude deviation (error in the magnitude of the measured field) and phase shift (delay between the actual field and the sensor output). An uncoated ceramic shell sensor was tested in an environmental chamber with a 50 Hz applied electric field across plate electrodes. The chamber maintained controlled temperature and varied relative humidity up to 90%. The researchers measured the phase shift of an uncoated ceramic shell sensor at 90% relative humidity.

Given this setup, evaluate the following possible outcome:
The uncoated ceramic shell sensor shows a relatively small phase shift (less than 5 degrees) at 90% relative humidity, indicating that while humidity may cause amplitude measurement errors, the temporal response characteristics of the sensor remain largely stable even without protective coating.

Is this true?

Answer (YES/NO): NO